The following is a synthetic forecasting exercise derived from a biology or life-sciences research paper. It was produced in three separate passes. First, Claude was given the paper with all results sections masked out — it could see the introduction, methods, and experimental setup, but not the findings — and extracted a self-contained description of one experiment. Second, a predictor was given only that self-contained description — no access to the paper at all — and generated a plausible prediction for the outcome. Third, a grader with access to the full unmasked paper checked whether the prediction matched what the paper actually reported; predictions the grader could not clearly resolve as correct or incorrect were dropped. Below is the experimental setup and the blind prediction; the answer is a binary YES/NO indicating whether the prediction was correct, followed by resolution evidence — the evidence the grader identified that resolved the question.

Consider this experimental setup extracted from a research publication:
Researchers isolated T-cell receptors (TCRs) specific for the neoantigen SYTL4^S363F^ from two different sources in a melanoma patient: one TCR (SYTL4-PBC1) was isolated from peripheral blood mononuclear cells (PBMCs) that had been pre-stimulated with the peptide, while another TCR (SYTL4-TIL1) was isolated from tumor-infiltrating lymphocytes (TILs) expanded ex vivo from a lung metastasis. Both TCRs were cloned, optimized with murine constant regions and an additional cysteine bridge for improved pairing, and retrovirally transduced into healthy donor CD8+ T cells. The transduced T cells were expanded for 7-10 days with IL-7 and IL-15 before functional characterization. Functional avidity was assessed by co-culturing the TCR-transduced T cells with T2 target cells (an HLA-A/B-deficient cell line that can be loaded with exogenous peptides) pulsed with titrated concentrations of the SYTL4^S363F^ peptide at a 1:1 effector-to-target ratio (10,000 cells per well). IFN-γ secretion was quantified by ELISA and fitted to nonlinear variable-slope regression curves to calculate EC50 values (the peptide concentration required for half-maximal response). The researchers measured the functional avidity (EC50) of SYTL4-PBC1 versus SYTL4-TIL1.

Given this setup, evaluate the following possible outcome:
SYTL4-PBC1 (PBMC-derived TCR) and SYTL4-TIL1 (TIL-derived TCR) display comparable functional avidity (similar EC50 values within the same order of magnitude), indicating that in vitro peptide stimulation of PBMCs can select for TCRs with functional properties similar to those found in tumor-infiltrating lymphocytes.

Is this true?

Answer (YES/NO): YES